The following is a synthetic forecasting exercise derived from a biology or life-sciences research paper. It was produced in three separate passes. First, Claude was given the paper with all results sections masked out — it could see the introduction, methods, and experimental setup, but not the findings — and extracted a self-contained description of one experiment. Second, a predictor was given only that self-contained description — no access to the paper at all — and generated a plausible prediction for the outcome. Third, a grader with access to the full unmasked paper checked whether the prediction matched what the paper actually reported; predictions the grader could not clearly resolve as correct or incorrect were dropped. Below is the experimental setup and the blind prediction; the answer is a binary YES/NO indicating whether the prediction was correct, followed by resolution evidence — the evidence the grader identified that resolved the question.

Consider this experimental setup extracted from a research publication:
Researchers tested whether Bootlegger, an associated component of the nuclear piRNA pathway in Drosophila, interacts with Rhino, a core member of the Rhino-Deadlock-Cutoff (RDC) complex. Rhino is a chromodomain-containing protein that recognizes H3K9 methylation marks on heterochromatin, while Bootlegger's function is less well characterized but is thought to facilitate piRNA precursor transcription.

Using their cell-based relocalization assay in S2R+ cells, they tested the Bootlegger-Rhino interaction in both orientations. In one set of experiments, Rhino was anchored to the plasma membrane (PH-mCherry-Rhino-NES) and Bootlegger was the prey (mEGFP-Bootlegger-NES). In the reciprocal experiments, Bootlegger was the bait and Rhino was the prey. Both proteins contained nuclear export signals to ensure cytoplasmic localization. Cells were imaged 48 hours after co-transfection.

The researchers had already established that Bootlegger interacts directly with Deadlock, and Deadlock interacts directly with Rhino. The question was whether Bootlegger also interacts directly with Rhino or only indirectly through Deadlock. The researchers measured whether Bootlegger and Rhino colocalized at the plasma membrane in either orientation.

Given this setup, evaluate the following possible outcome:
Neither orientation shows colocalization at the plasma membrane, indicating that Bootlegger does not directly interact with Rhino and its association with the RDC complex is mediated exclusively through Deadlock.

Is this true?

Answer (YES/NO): YES